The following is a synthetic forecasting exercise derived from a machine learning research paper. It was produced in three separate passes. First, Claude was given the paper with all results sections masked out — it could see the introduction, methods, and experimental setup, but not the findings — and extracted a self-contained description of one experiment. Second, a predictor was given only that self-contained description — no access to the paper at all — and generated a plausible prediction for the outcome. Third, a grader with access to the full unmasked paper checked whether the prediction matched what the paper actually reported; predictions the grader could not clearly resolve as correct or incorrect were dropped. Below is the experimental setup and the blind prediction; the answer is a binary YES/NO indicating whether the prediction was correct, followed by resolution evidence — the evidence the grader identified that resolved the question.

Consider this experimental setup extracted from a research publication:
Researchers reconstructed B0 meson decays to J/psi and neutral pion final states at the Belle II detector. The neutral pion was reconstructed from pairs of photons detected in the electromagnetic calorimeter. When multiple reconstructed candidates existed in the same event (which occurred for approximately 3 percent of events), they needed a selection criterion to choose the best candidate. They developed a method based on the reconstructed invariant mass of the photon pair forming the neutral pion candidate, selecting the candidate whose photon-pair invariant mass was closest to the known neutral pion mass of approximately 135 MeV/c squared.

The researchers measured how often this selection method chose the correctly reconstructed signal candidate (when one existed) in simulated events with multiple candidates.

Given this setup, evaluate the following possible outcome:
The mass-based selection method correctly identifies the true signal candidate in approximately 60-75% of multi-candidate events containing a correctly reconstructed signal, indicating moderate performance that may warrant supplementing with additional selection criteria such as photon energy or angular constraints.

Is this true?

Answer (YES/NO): NO